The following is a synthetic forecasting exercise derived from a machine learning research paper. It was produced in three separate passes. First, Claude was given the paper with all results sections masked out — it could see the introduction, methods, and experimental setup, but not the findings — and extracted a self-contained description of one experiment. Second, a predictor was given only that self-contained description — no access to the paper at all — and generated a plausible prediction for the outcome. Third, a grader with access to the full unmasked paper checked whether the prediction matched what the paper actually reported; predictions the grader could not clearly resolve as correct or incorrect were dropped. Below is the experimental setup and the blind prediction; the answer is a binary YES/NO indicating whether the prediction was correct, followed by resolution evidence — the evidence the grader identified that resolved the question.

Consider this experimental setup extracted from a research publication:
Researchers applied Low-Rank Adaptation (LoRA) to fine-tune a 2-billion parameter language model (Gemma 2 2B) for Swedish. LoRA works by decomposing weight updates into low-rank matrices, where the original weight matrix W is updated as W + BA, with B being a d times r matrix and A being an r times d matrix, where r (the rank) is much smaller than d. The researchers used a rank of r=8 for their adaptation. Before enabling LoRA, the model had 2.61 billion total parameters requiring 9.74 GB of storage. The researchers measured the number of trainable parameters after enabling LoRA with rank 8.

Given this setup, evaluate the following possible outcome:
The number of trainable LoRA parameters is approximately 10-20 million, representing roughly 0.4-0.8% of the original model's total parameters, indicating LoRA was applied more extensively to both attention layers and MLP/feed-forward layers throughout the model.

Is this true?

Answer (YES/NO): NO